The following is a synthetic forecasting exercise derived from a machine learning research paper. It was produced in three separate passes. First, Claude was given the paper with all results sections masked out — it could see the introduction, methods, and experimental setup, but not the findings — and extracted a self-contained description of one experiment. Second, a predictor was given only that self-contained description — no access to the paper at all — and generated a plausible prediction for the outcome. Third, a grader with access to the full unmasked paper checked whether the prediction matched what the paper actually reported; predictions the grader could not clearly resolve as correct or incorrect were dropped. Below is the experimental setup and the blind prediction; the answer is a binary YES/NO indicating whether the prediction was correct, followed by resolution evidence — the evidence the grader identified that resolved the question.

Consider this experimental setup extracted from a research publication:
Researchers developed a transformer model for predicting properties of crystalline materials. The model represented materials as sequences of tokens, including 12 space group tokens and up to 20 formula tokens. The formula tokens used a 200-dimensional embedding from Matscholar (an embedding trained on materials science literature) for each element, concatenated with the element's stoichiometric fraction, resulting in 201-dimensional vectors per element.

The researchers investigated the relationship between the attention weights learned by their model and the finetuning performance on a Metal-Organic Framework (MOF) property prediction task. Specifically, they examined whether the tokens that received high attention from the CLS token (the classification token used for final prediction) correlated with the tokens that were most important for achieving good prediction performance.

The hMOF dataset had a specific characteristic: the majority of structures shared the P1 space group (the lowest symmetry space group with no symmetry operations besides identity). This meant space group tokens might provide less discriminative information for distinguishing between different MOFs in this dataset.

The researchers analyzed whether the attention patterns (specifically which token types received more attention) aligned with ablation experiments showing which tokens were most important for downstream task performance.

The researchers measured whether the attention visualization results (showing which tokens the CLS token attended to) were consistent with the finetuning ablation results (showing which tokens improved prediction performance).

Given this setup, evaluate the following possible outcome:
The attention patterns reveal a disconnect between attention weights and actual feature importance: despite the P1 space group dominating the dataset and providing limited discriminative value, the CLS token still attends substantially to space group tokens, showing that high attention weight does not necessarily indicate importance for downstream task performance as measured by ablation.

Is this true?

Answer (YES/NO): NO